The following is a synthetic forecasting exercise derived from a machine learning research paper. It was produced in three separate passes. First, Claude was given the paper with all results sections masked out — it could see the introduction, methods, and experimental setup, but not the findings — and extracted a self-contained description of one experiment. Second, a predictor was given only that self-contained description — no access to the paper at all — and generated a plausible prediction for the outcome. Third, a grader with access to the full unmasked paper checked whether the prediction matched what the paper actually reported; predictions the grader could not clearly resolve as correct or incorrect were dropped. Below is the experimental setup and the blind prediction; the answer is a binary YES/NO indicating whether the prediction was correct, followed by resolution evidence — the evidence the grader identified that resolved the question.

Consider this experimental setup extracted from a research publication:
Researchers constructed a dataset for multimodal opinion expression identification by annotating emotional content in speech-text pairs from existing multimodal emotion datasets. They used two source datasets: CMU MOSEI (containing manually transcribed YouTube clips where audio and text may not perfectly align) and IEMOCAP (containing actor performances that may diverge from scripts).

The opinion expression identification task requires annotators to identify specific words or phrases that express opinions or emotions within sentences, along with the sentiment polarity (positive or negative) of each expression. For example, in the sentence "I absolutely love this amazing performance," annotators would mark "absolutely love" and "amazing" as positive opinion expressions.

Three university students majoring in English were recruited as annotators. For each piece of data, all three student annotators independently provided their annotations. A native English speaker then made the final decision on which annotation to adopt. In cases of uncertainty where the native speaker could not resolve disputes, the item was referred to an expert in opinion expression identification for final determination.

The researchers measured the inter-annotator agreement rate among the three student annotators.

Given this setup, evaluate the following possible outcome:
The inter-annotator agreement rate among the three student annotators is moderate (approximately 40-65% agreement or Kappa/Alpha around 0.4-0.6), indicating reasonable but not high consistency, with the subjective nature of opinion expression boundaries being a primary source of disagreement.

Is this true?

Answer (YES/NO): NO